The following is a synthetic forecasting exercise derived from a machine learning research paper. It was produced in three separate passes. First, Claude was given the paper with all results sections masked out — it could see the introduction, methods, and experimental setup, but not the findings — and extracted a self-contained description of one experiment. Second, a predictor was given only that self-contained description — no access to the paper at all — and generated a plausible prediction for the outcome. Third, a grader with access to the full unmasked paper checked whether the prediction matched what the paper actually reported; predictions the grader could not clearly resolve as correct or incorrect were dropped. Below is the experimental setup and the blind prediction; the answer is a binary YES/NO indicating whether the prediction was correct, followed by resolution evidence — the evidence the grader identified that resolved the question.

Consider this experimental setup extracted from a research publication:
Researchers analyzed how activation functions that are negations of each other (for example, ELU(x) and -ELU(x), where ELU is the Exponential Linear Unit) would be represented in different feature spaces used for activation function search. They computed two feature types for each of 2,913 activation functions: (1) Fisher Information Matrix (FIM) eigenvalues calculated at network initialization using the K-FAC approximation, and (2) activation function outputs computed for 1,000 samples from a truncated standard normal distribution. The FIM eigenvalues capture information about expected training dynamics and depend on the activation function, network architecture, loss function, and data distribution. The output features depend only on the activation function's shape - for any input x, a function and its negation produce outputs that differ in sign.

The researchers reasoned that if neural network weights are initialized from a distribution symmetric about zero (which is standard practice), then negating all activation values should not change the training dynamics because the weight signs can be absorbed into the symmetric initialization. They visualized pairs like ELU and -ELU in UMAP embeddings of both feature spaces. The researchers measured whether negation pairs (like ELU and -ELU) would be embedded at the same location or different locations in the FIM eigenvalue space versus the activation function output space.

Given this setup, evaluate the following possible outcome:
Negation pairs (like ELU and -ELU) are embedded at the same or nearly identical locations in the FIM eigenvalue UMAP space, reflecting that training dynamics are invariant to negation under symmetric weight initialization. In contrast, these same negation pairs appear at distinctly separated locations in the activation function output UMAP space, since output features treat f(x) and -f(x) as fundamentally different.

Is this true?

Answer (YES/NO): YES